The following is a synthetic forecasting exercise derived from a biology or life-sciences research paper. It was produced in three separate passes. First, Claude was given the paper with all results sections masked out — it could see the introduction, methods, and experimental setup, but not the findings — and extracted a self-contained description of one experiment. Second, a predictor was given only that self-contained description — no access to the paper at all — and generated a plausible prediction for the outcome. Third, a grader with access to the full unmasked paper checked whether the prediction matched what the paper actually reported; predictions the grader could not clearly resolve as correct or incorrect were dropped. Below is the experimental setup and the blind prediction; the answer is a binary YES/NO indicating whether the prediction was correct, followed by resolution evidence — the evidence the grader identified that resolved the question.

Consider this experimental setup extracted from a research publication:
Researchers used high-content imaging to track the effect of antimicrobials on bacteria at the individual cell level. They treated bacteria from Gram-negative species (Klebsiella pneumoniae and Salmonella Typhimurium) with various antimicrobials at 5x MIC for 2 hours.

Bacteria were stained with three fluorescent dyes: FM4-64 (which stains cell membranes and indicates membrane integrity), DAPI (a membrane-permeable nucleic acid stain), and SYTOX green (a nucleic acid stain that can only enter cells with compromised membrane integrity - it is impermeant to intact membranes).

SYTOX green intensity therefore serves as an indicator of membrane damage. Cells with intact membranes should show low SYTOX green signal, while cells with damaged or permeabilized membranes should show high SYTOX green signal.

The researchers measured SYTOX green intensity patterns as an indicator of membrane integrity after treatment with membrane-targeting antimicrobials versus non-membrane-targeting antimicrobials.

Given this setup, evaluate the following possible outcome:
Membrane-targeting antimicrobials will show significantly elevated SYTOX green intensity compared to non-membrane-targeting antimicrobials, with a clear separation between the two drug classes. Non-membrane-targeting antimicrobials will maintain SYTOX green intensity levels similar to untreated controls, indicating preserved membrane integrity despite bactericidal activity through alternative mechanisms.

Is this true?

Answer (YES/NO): YES